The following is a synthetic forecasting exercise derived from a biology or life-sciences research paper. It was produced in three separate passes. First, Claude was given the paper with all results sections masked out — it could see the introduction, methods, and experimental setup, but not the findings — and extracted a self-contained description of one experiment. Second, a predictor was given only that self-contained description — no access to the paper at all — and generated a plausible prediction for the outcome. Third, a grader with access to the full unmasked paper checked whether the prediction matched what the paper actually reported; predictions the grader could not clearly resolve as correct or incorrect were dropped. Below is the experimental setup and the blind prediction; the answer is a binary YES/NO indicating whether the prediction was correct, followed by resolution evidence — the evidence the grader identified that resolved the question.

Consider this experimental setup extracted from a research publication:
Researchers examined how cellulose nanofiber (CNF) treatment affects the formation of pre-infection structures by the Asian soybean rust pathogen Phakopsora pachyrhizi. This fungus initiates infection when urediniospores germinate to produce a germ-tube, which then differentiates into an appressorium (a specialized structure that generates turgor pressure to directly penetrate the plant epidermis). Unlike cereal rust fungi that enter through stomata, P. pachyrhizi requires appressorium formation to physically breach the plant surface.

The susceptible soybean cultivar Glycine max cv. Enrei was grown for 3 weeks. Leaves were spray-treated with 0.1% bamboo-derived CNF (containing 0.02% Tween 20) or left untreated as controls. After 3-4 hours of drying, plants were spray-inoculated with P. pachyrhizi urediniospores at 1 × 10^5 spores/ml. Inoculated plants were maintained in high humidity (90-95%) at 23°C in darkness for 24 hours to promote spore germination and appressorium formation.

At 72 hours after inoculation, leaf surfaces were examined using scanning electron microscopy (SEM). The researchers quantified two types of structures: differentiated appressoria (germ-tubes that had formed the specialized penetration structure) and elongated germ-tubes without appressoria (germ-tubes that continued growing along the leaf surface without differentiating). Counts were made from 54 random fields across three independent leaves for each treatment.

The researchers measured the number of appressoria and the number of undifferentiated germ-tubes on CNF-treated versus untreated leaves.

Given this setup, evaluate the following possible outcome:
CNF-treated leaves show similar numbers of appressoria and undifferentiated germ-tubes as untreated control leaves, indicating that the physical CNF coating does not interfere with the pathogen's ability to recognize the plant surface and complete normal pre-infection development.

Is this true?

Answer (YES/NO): NO